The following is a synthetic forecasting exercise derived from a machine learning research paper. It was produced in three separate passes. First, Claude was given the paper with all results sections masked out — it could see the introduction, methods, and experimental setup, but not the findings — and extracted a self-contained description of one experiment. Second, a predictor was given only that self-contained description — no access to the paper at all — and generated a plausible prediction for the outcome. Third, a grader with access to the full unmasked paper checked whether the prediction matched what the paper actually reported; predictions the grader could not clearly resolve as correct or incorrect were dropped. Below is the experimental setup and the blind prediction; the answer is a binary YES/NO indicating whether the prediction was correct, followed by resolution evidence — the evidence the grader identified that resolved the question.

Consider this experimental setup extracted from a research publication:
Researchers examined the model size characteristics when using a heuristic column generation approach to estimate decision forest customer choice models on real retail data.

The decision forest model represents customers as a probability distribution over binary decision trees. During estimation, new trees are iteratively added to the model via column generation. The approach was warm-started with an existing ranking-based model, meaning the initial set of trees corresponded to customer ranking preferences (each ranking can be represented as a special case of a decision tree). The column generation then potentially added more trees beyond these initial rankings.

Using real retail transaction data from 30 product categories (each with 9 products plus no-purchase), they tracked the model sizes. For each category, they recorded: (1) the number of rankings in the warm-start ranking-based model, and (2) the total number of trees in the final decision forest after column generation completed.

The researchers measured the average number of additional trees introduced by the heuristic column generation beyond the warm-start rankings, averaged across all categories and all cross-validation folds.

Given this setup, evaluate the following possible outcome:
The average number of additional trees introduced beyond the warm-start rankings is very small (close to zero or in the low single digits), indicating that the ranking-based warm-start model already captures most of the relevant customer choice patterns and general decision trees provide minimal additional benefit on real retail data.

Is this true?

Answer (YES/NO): NO